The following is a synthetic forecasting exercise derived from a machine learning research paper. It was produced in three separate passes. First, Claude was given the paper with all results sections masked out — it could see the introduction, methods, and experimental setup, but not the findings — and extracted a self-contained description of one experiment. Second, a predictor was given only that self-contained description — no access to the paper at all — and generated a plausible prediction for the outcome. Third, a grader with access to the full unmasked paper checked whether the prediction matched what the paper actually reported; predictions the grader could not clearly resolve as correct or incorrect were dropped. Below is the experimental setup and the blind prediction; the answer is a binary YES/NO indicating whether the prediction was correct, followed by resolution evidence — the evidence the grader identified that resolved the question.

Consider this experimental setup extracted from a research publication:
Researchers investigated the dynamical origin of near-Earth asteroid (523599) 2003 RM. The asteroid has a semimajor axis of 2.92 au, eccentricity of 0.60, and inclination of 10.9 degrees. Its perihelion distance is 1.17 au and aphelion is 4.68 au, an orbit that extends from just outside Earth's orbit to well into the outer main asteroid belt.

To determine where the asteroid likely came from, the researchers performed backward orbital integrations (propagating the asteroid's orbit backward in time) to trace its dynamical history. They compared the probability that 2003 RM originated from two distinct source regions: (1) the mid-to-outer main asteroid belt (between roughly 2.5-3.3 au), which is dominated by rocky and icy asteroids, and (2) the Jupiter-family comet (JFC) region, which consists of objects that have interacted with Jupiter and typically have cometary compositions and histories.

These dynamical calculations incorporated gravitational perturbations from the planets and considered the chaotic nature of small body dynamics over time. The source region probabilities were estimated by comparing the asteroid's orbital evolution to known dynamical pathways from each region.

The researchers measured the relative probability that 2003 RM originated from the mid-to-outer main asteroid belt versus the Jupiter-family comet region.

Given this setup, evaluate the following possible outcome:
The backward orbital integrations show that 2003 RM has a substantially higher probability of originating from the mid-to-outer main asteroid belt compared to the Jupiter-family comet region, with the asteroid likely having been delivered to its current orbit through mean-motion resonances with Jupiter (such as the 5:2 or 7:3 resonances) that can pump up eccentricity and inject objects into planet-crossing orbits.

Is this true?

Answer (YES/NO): NO